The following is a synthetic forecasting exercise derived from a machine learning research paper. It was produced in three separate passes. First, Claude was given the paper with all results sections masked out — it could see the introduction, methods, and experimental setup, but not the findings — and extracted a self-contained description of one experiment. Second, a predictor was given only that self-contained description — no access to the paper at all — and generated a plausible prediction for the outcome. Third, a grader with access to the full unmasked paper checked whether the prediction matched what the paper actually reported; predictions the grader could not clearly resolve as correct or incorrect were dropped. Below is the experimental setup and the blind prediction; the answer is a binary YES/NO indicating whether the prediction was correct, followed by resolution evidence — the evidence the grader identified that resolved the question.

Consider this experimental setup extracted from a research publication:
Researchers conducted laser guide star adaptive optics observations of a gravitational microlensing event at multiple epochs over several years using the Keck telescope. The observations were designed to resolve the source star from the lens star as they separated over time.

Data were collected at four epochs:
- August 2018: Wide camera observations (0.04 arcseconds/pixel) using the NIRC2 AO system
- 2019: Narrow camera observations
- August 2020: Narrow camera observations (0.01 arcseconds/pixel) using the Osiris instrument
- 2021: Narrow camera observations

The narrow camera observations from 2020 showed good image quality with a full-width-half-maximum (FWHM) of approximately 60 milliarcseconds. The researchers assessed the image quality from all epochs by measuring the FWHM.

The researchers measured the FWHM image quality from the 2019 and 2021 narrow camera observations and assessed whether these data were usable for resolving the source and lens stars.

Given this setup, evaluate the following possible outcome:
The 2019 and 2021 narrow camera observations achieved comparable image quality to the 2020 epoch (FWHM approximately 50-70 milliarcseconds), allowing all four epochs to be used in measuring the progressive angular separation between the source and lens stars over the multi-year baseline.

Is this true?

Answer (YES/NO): NO